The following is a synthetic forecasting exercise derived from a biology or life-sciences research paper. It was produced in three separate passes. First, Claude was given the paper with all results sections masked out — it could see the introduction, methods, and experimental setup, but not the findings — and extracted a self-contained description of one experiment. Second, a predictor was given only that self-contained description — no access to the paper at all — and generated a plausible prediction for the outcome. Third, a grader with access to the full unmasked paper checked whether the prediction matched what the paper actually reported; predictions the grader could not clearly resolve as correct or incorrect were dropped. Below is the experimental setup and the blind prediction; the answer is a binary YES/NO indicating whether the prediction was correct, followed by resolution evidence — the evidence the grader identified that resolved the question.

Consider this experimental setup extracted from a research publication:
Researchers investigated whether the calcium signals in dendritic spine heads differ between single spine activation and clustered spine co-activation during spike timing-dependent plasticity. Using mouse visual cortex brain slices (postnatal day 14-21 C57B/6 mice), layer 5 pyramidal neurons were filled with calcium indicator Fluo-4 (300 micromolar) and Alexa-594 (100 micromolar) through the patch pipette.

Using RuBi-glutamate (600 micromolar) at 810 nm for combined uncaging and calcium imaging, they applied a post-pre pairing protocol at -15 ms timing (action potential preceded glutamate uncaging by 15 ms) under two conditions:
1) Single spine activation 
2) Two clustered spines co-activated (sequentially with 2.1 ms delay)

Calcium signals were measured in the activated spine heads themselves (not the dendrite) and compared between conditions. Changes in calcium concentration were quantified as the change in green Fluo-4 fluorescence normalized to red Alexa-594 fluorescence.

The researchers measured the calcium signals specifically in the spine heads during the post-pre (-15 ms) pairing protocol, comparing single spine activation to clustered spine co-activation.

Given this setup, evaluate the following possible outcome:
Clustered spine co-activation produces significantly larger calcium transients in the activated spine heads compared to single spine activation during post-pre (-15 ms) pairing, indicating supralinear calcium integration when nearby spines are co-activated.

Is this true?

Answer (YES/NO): NO